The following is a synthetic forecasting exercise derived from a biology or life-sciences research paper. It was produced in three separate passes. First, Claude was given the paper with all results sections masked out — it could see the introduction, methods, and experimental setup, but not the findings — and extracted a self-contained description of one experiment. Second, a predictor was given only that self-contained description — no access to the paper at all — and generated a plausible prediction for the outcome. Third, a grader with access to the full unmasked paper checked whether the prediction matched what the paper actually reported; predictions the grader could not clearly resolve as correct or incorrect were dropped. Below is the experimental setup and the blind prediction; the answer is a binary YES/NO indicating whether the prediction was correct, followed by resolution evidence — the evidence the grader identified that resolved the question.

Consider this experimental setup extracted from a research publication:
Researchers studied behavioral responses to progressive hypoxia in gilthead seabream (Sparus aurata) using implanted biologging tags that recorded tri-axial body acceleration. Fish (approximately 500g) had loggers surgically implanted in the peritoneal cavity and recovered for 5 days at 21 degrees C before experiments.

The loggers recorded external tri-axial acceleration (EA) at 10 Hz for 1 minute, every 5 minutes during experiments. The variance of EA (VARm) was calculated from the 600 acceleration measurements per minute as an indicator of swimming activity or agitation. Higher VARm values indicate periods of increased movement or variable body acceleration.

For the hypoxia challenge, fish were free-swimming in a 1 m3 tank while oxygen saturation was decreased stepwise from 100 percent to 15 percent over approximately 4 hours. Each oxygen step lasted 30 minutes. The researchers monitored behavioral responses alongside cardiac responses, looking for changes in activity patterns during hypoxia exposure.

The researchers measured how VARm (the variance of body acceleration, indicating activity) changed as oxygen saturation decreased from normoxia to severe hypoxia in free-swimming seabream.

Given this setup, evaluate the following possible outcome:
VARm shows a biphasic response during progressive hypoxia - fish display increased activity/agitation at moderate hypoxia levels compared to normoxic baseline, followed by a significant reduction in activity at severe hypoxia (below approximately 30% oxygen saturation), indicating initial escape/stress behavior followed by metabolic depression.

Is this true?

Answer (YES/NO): NO